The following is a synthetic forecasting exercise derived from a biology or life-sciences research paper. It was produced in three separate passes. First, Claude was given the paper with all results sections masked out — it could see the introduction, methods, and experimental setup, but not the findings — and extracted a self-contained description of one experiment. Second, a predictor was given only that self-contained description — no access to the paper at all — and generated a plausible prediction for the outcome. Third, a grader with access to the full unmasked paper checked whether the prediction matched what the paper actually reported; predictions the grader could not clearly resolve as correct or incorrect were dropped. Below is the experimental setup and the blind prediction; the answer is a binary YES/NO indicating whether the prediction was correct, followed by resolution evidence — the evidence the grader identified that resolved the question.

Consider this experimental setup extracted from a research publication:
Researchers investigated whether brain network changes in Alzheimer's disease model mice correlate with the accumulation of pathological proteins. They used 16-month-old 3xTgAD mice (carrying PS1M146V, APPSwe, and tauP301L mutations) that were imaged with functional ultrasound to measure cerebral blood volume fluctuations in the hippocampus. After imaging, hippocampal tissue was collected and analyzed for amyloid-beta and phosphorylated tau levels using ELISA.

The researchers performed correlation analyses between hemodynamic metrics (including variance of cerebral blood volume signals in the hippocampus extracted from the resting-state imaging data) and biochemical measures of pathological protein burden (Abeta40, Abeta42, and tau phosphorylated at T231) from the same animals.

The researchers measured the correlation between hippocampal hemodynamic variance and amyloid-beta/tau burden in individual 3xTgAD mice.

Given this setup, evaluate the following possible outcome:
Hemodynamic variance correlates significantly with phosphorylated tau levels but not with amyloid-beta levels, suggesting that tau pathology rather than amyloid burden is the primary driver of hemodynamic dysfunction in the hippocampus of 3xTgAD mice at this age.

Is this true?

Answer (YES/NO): NO